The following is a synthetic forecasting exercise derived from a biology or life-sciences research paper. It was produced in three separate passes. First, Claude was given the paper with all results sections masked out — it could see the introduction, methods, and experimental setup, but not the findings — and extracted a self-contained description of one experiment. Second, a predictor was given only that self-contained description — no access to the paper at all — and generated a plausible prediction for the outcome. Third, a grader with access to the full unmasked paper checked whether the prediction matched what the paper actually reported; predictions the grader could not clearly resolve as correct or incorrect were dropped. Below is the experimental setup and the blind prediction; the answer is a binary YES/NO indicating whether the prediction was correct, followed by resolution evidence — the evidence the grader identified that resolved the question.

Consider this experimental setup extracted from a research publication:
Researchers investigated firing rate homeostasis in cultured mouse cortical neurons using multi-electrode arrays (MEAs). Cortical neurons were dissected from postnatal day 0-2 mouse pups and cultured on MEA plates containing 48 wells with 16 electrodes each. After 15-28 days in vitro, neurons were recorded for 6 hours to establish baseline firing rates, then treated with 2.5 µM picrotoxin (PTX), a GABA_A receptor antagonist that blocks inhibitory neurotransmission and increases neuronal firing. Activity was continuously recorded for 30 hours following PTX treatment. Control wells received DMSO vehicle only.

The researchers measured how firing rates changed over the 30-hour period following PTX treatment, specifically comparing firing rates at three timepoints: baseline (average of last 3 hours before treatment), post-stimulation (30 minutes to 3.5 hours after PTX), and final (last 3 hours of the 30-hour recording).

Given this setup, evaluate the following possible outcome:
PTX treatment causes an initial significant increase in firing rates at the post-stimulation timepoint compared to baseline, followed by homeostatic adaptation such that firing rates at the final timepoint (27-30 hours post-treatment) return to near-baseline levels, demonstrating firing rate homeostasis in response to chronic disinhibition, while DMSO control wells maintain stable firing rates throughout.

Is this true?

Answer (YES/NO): YES